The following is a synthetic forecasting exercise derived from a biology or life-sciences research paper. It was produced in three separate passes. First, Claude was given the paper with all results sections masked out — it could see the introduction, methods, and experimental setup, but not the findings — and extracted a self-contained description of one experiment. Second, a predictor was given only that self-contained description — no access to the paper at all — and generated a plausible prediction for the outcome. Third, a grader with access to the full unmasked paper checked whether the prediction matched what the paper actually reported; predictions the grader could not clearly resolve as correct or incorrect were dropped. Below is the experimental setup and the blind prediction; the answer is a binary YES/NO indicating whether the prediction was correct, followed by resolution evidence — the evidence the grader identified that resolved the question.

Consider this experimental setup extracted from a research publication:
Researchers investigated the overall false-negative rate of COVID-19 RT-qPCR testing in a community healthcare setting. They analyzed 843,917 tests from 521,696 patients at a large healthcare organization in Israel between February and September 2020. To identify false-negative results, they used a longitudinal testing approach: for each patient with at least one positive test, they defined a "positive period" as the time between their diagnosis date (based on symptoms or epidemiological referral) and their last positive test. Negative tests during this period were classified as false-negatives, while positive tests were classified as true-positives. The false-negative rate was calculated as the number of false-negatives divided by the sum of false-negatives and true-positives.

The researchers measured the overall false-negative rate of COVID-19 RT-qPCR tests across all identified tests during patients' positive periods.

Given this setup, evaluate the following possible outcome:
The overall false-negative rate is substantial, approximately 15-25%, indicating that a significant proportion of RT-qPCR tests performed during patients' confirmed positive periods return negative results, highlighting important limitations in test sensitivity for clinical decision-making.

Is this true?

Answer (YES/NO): YES